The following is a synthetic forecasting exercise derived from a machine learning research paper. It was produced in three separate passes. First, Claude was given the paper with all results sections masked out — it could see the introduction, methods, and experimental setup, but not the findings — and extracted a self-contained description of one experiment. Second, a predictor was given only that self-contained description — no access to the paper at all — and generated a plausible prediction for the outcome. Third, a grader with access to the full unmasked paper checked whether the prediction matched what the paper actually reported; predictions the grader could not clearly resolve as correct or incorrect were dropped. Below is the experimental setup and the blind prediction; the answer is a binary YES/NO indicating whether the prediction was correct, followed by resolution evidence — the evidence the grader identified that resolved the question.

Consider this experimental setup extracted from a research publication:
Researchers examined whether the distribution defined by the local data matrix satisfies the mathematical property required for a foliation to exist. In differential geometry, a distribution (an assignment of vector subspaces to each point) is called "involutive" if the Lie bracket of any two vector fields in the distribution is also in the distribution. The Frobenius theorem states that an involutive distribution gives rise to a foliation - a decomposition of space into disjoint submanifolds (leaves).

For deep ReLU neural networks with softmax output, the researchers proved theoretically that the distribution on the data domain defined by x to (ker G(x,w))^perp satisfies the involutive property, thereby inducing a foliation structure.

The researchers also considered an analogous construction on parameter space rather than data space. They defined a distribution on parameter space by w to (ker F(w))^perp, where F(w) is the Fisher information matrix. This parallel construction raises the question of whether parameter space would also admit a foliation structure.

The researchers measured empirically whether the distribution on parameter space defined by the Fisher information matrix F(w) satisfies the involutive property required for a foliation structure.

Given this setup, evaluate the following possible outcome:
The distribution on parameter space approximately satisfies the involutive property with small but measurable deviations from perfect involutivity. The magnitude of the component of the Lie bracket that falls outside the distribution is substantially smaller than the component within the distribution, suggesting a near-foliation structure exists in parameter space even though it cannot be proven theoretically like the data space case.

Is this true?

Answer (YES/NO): NO